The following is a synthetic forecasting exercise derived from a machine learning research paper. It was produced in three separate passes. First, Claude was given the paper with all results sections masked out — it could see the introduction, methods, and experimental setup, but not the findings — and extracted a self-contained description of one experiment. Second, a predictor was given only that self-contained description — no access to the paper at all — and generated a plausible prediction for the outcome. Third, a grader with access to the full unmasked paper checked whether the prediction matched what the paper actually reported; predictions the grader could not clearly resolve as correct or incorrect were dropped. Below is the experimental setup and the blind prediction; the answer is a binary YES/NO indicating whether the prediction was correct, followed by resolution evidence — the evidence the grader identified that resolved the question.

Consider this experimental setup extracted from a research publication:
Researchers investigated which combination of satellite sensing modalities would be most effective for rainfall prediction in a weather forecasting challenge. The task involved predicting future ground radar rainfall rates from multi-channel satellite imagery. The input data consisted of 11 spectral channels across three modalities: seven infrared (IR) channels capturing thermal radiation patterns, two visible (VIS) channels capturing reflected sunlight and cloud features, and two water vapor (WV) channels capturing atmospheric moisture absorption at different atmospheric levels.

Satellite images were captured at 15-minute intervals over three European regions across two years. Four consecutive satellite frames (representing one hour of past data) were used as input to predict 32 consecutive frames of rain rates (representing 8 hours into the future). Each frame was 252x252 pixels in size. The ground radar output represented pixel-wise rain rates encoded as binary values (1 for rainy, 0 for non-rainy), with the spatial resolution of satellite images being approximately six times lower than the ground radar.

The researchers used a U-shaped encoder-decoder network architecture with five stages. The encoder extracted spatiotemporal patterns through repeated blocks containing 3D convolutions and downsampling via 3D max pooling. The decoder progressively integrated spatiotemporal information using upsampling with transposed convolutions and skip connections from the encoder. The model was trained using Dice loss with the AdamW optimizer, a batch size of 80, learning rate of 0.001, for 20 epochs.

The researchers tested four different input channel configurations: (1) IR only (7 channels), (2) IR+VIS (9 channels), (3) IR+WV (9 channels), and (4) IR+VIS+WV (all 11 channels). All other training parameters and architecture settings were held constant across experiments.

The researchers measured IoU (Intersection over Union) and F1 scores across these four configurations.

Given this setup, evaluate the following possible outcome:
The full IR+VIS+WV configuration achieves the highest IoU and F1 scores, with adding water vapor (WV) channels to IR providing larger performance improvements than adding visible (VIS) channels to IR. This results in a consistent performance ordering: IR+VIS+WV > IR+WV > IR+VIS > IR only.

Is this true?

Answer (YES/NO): NO